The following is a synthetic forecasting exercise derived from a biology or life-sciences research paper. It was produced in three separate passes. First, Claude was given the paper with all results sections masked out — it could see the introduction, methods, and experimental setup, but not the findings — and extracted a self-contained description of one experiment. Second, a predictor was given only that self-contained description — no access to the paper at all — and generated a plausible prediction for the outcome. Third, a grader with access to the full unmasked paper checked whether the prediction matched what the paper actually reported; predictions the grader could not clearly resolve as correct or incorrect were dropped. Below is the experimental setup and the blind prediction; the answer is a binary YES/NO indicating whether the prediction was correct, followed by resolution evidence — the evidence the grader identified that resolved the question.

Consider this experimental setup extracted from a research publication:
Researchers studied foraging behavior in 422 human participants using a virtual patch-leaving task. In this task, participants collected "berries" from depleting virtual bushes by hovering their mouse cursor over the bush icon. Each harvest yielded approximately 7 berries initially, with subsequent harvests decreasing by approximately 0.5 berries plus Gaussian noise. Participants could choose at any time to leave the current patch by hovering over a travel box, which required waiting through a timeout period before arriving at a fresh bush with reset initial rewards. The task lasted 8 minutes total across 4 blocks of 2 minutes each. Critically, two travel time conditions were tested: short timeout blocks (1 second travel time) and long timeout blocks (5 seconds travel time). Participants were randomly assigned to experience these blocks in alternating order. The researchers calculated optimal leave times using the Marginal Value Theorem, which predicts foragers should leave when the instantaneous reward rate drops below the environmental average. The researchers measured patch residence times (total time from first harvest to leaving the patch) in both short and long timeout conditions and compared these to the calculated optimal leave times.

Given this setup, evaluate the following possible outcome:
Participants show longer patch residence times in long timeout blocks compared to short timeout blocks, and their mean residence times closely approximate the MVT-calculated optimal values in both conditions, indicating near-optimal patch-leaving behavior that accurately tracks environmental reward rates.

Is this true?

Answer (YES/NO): NO